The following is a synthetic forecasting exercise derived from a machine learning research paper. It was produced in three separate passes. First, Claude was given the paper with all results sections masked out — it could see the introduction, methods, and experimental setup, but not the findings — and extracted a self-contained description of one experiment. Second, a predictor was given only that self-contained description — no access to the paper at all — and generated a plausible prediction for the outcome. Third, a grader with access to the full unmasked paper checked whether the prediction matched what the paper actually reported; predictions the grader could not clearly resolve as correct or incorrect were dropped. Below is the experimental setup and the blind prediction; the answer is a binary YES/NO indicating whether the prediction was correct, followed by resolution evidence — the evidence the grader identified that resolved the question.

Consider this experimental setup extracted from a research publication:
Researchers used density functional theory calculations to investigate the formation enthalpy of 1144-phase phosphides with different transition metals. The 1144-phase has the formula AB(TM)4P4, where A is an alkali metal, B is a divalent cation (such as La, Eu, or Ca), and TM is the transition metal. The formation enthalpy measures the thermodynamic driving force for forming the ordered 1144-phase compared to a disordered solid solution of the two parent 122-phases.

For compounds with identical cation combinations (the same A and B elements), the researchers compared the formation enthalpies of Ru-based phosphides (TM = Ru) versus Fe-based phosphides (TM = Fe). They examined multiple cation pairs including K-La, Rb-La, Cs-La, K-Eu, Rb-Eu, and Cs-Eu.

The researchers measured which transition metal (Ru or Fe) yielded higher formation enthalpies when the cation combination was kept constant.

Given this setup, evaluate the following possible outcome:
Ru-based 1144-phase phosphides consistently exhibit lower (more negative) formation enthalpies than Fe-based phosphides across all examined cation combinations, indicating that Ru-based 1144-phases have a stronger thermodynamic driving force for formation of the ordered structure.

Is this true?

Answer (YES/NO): NO